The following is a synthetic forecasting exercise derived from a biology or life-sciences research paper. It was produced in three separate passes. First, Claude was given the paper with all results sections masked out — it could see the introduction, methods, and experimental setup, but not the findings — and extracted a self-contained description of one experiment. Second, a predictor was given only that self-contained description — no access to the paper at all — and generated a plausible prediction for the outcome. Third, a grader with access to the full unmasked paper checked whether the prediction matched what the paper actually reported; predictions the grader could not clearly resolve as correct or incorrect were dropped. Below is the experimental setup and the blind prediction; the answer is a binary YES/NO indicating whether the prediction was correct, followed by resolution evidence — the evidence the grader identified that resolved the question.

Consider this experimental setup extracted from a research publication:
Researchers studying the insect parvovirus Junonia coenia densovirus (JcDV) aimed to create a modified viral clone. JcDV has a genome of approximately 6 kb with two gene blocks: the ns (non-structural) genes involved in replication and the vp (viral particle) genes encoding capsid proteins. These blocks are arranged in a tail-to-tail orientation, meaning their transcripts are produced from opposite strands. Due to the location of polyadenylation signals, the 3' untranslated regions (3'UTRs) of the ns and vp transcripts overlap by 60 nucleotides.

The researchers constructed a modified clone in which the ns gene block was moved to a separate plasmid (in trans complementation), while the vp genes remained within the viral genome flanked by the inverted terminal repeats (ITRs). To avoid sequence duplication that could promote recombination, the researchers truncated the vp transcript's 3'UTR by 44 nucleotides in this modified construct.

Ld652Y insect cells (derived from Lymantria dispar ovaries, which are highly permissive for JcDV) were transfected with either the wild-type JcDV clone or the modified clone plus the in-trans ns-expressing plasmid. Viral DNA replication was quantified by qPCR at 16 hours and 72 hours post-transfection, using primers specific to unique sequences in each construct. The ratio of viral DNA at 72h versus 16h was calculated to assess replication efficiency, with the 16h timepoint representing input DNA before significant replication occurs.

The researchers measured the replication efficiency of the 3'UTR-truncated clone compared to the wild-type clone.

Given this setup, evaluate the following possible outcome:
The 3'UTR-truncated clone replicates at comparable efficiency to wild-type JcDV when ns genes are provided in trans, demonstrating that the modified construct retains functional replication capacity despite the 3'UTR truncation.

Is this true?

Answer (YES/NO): NO